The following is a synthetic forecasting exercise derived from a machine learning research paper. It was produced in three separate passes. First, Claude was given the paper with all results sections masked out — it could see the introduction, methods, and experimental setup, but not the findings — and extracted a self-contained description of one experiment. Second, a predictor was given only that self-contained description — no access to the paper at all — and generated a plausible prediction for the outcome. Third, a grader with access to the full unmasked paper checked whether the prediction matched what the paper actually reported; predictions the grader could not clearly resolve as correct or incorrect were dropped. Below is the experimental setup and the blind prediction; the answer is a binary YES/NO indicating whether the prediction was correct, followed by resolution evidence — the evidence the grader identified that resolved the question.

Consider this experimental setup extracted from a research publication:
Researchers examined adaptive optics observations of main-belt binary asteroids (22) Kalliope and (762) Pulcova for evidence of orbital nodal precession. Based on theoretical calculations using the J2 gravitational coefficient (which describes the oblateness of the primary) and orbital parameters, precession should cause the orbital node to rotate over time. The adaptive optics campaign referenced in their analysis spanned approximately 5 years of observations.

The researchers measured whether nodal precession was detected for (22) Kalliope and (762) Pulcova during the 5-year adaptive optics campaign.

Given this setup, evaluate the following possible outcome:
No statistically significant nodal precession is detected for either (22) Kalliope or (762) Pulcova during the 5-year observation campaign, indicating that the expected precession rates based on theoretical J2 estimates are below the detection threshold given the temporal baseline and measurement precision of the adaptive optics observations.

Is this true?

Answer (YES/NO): YES